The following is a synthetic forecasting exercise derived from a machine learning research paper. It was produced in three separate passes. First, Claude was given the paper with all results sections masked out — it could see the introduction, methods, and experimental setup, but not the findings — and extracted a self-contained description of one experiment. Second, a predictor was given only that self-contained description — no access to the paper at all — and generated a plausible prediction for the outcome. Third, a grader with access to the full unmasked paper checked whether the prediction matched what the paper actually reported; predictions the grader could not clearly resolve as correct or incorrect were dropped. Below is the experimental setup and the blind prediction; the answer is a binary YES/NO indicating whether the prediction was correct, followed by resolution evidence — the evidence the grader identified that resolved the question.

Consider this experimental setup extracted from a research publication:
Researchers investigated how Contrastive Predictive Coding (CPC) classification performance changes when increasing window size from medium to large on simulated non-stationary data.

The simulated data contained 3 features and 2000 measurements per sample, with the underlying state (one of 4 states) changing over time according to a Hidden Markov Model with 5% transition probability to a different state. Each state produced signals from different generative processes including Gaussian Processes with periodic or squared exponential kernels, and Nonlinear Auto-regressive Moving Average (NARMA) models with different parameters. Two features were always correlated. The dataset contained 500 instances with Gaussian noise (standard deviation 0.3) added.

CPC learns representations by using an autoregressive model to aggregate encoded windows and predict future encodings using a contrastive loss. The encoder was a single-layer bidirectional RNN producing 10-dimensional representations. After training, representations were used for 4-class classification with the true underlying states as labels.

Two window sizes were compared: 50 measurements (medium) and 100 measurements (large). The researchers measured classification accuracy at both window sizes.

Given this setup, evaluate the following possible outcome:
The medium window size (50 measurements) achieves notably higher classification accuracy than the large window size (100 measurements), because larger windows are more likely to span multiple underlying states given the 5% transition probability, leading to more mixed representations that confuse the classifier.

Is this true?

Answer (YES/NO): YES